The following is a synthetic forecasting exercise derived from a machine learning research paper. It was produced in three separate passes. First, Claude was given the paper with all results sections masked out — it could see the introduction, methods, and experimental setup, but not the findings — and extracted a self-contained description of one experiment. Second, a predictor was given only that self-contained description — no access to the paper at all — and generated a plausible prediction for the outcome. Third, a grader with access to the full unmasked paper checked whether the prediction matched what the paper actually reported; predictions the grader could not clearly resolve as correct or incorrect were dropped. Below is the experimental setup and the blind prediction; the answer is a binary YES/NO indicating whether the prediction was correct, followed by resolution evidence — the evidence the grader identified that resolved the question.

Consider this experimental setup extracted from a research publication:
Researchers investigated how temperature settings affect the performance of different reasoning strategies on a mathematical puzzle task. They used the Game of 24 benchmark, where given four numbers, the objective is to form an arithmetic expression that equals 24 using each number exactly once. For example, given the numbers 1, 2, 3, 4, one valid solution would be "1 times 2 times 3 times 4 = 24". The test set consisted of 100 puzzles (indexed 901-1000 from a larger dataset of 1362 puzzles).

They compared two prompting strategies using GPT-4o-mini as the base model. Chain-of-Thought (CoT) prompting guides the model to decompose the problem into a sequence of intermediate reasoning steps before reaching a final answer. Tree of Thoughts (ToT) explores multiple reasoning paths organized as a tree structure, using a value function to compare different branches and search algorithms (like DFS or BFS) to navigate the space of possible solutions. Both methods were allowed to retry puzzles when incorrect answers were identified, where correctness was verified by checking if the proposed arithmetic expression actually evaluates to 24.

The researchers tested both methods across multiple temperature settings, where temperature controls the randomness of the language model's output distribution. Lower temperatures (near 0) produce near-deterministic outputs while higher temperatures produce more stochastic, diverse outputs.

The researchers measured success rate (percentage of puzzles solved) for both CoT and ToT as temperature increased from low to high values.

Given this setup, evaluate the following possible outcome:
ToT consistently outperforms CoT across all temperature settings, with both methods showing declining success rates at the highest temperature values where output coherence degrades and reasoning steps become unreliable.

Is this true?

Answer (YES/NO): NO